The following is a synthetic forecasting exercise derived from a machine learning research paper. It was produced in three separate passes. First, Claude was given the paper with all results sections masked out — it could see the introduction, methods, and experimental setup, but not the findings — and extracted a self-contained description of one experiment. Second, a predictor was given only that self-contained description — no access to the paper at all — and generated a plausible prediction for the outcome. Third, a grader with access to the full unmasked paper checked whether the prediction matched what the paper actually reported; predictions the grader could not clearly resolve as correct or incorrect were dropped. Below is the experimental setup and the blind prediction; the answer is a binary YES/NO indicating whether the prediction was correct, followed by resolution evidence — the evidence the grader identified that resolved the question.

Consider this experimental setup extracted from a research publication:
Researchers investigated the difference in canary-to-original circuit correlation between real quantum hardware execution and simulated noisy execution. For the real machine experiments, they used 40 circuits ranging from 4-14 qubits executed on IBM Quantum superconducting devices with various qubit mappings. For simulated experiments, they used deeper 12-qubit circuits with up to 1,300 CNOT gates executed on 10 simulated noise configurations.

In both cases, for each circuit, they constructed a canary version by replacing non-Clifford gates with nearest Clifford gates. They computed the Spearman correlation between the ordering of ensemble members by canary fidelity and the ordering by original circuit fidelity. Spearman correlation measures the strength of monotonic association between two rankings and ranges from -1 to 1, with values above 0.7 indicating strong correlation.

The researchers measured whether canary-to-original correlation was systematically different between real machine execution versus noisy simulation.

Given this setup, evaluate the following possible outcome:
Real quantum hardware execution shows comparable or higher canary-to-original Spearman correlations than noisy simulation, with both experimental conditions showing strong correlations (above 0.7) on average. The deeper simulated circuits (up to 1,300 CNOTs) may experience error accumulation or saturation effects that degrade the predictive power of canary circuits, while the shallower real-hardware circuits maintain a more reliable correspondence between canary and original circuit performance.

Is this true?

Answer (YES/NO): NO